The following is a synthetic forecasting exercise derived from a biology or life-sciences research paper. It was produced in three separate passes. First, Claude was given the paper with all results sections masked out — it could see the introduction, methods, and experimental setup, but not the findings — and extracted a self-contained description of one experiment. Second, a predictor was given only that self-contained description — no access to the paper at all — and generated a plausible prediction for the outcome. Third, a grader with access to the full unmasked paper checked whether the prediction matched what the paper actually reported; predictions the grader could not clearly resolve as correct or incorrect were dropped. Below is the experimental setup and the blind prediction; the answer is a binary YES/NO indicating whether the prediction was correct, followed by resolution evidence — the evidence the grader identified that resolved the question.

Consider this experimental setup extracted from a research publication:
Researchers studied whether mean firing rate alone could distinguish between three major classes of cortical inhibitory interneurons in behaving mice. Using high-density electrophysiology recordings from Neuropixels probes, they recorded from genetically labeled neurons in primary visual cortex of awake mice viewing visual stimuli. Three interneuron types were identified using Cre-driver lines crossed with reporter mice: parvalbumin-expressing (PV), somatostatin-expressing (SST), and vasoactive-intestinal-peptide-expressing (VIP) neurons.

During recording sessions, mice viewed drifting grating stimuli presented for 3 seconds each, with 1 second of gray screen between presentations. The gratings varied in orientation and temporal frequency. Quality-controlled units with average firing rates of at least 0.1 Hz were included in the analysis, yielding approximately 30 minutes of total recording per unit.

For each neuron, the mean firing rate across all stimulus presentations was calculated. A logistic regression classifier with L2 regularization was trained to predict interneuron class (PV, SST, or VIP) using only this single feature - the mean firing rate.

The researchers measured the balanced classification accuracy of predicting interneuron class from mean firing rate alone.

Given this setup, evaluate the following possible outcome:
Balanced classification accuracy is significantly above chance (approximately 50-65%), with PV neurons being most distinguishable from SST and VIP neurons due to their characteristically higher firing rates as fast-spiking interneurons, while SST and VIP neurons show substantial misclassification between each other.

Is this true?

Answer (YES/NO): NO